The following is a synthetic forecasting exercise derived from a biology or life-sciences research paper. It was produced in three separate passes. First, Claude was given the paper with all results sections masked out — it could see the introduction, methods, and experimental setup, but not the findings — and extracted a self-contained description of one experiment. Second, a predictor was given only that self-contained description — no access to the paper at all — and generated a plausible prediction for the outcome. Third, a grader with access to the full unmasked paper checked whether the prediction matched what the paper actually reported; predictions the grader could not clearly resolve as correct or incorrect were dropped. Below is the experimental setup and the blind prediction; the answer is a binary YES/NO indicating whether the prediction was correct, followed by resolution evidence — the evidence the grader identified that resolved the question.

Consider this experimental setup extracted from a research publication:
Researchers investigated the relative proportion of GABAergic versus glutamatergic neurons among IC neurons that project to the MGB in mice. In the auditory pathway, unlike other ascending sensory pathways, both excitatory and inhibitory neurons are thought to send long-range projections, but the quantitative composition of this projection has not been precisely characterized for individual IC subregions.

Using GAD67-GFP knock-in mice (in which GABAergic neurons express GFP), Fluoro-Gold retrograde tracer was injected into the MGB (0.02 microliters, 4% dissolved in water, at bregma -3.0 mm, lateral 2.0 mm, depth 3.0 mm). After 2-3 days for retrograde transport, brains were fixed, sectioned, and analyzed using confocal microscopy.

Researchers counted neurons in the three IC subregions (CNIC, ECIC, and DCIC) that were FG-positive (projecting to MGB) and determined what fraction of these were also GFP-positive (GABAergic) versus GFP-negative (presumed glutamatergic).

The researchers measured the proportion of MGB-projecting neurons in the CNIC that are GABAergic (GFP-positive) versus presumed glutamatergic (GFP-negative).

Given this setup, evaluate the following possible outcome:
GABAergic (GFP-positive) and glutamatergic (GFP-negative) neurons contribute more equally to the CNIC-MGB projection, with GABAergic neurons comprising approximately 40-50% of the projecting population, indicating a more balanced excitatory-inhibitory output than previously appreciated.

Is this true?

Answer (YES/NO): NO